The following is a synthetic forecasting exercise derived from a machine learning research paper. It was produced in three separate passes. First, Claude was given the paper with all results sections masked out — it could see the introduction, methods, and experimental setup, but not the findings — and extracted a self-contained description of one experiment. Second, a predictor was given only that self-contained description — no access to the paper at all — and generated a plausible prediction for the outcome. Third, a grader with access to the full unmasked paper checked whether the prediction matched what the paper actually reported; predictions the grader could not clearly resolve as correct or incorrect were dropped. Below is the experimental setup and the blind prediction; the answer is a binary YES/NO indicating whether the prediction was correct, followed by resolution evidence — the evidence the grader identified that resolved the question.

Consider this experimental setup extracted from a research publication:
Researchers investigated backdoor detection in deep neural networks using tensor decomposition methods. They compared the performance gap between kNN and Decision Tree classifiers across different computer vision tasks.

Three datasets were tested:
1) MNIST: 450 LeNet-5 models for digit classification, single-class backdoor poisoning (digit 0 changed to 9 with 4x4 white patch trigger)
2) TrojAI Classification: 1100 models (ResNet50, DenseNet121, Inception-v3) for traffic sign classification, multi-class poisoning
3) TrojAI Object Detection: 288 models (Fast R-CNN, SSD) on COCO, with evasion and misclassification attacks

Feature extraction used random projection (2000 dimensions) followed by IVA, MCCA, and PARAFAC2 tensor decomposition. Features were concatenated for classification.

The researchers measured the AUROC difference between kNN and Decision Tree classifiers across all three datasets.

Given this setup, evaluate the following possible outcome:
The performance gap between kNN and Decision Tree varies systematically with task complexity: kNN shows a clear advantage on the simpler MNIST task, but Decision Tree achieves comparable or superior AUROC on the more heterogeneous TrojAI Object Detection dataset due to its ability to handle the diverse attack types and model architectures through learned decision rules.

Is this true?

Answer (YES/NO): NO